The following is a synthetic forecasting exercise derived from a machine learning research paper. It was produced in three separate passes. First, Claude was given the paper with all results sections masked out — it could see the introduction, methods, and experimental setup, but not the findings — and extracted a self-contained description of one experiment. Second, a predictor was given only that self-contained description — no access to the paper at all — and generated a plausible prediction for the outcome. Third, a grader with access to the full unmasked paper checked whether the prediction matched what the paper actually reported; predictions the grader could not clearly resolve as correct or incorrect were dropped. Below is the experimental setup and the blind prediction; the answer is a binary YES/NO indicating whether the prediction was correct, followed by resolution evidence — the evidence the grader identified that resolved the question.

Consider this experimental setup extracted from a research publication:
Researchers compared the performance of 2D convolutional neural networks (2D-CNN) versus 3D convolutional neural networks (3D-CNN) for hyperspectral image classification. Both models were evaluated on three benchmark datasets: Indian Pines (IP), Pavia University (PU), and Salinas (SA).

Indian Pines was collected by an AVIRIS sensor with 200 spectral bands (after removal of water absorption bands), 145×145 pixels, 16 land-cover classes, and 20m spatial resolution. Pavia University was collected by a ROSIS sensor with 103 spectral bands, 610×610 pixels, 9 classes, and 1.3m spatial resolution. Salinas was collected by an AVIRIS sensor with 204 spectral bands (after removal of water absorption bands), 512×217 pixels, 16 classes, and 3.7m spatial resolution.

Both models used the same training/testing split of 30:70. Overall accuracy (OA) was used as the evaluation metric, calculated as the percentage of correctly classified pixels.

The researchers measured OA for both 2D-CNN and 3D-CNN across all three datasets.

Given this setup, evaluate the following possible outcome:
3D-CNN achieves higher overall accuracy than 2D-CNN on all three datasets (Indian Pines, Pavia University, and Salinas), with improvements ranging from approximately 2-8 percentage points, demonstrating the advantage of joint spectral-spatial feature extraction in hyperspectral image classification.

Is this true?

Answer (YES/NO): NO